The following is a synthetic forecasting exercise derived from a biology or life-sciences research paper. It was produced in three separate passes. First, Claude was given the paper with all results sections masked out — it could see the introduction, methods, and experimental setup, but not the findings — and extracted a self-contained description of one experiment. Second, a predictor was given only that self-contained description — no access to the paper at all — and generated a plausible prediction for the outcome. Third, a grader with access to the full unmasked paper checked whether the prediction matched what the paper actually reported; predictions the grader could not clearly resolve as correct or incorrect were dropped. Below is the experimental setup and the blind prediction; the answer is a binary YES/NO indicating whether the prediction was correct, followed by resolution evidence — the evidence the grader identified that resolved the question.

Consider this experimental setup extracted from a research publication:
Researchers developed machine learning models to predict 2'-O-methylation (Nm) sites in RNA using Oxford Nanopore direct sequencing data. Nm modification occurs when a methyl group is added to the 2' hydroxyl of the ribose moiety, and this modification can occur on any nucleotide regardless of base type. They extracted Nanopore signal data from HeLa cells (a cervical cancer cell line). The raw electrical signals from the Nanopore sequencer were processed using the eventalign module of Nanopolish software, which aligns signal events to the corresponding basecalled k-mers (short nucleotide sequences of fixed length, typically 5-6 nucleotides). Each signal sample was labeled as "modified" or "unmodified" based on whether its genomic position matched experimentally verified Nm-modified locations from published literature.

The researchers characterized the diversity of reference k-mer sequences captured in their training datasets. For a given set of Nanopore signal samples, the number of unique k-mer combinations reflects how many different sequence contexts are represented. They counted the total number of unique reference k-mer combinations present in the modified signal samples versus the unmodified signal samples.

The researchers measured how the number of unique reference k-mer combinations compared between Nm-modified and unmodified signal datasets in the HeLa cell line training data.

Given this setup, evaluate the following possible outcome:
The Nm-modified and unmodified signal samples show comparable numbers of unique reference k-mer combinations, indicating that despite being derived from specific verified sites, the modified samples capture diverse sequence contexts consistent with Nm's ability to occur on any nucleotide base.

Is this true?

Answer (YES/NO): NO